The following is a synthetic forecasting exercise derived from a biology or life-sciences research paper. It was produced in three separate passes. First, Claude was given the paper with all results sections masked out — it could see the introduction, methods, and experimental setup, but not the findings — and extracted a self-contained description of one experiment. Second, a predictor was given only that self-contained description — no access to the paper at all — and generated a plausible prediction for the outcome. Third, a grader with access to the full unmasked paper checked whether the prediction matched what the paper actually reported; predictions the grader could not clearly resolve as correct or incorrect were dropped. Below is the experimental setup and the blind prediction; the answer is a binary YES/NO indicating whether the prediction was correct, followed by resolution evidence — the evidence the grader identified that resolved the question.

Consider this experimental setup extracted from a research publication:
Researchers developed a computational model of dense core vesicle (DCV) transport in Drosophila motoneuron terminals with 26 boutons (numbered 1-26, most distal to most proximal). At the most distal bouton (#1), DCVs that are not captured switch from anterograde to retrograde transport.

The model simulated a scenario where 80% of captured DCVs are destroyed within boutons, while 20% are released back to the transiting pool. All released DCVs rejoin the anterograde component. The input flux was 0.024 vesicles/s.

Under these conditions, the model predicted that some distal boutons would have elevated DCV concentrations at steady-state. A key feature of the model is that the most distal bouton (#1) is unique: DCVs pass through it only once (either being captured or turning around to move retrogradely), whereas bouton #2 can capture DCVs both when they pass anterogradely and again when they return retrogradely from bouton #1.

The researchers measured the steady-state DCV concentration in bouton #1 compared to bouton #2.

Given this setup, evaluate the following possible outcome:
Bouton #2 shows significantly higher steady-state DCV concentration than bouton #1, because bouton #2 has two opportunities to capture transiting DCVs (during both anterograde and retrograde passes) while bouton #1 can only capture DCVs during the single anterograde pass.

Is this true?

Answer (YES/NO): YES